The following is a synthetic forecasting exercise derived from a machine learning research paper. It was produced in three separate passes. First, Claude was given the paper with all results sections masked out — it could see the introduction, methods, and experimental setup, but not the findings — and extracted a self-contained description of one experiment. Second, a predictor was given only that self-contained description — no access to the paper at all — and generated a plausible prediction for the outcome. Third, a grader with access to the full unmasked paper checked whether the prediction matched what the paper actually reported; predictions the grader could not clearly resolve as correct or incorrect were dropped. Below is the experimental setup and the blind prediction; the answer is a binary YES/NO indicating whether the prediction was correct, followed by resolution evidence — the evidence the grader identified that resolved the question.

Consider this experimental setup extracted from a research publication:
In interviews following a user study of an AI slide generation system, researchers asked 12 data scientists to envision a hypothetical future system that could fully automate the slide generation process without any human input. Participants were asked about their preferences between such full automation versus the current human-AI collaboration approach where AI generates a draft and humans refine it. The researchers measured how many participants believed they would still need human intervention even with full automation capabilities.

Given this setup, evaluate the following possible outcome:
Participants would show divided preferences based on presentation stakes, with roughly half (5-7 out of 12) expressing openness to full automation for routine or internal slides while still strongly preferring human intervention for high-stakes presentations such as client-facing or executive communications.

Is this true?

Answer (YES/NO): NO